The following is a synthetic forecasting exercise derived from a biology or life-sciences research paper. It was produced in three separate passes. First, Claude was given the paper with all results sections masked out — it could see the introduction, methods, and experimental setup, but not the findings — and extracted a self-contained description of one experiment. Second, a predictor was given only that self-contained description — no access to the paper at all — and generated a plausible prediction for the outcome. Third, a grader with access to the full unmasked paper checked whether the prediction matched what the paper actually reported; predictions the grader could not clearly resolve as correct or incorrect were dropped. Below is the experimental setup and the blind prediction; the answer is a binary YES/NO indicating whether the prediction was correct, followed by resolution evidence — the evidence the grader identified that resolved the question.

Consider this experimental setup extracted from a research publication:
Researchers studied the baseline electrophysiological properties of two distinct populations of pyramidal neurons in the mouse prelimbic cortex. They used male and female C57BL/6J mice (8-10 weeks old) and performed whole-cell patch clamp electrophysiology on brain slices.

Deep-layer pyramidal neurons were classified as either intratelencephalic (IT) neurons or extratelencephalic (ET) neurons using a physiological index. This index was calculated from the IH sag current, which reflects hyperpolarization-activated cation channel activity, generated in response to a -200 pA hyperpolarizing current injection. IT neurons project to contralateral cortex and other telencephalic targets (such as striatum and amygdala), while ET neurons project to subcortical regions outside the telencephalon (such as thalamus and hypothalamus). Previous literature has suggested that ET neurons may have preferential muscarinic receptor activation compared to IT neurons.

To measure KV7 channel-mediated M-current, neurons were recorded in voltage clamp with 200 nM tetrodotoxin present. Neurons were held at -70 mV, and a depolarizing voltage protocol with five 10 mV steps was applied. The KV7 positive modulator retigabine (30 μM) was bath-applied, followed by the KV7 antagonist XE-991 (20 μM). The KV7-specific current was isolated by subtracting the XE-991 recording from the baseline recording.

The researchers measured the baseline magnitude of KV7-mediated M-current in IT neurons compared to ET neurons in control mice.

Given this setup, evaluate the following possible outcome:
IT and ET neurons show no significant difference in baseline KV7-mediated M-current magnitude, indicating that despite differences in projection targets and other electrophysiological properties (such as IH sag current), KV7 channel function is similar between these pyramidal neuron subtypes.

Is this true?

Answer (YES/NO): NO